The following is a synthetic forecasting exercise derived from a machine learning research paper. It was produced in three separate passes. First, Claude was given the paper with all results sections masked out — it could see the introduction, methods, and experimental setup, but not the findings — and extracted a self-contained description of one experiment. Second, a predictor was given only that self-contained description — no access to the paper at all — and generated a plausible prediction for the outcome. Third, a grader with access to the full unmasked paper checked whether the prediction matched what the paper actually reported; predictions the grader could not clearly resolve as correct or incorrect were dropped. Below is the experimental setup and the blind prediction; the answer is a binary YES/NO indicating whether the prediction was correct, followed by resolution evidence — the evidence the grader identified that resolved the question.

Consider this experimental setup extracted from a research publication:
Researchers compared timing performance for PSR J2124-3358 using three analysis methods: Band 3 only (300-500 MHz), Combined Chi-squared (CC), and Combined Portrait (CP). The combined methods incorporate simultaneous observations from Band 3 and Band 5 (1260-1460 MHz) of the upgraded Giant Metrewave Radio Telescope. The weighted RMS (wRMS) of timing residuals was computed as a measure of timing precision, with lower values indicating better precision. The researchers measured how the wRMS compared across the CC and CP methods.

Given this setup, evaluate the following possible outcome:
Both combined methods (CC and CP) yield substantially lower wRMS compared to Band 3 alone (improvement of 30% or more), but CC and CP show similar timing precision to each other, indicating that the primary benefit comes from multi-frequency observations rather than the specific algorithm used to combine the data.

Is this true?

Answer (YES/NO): NO